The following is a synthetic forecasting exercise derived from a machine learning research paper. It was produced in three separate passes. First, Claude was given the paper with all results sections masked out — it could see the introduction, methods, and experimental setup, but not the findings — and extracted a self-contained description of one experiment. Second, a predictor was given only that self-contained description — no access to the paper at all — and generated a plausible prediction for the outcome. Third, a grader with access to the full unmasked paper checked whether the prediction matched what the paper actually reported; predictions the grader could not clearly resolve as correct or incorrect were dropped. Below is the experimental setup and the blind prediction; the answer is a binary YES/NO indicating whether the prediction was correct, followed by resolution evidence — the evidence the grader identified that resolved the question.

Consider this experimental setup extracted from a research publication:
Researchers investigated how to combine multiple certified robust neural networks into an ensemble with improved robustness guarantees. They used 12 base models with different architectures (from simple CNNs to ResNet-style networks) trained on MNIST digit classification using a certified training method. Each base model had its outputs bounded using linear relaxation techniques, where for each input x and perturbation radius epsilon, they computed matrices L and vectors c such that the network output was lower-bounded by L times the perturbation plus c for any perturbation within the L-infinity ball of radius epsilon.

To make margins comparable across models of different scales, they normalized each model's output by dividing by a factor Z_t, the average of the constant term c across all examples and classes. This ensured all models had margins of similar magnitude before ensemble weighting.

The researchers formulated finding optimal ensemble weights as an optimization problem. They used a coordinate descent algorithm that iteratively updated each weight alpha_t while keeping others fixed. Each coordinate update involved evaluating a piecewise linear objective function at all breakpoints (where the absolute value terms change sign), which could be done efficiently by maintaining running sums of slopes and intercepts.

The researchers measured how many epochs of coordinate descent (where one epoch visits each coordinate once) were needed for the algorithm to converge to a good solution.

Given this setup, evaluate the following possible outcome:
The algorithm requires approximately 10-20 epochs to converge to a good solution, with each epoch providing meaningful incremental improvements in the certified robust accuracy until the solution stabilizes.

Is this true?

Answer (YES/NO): NO